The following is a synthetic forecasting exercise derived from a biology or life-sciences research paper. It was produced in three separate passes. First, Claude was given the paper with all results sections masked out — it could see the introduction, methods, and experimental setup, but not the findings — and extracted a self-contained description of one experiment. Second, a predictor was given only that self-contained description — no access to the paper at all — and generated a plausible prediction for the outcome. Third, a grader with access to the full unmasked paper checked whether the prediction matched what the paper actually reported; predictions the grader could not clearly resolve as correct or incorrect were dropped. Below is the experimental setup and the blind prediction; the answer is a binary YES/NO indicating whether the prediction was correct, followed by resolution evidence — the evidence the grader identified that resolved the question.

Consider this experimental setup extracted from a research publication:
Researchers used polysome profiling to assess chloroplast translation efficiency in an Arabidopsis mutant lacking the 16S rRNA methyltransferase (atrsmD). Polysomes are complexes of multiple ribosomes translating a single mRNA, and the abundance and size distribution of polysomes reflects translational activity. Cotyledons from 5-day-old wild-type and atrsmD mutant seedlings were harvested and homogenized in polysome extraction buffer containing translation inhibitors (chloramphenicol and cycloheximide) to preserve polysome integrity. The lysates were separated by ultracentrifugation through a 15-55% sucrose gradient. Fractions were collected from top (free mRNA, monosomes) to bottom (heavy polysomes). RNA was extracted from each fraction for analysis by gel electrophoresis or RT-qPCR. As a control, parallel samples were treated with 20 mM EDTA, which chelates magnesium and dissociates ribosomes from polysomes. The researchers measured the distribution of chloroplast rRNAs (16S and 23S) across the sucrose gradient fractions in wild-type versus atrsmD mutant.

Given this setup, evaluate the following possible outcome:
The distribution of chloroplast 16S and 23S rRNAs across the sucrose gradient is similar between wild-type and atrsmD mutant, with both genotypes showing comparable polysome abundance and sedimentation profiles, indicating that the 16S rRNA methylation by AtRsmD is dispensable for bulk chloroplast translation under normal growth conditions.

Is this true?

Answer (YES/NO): NO